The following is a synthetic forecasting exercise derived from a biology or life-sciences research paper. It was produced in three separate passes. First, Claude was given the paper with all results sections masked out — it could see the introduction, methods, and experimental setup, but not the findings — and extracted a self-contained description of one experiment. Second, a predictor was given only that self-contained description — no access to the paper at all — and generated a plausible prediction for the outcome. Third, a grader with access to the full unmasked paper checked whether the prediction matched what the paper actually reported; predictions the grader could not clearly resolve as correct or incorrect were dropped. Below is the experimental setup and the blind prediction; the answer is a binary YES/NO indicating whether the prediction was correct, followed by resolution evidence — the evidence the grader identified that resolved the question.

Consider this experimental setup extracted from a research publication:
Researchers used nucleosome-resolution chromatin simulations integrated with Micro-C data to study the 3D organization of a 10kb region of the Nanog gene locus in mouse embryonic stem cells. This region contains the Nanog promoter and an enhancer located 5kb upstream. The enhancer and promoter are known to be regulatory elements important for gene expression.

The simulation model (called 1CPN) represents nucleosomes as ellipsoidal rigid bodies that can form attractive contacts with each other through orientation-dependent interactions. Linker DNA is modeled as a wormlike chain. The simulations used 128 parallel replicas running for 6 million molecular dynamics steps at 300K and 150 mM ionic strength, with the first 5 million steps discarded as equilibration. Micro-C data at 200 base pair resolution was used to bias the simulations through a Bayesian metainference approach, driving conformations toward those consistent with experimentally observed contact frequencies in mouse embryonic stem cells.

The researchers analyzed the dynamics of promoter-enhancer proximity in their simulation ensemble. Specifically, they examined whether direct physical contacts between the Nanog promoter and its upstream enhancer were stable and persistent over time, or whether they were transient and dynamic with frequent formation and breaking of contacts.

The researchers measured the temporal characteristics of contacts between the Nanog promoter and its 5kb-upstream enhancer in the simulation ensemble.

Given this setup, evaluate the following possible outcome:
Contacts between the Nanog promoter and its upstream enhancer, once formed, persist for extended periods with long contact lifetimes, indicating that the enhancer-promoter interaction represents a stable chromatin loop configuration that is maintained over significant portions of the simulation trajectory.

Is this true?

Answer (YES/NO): NO